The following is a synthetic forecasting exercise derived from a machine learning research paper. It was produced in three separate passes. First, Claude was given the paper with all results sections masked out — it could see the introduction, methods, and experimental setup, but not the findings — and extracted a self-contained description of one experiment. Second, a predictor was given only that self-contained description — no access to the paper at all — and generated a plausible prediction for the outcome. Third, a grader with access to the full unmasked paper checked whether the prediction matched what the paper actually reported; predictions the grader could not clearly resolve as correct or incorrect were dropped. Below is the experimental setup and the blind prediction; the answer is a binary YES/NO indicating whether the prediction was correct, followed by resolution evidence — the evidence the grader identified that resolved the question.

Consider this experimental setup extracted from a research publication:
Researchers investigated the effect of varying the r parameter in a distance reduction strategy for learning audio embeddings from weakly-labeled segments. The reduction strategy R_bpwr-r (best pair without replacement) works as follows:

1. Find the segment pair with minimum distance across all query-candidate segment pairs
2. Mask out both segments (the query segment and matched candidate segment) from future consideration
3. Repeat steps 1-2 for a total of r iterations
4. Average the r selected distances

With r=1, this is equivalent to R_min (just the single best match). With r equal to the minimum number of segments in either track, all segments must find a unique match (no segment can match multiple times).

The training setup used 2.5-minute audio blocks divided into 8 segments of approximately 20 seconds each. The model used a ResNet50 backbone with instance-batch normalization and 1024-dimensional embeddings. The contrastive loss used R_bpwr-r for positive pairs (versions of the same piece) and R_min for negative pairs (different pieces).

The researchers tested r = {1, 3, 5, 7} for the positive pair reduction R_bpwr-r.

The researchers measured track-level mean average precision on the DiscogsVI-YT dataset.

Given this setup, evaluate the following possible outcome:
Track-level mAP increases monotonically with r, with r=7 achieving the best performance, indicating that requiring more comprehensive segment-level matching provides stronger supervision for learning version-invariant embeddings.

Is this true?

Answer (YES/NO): NO